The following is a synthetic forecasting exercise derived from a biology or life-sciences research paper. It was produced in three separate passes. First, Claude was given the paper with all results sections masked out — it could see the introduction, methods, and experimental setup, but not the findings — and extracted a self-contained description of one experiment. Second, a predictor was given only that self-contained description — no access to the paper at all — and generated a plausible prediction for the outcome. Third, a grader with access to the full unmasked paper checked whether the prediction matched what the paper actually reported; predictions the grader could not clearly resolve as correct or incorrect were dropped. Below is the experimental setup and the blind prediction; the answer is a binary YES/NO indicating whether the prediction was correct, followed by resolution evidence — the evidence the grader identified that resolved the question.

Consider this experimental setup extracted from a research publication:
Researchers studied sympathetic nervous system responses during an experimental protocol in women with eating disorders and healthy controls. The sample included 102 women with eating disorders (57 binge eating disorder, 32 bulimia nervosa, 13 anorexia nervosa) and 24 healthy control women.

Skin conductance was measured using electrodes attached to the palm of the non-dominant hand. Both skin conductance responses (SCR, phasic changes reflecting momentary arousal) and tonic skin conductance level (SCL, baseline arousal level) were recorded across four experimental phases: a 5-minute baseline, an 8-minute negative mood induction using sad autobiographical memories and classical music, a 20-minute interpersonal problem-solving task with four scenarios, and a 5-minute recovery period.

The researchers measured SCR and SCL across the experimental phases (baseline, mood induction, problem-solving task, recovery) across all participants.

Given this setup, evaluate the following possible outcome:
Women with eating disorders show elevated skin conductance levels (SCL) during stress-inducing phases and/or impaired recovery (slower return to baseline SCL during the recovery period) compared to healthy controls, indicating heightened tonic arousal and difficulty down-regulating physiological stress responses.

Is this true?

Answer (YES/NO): NO